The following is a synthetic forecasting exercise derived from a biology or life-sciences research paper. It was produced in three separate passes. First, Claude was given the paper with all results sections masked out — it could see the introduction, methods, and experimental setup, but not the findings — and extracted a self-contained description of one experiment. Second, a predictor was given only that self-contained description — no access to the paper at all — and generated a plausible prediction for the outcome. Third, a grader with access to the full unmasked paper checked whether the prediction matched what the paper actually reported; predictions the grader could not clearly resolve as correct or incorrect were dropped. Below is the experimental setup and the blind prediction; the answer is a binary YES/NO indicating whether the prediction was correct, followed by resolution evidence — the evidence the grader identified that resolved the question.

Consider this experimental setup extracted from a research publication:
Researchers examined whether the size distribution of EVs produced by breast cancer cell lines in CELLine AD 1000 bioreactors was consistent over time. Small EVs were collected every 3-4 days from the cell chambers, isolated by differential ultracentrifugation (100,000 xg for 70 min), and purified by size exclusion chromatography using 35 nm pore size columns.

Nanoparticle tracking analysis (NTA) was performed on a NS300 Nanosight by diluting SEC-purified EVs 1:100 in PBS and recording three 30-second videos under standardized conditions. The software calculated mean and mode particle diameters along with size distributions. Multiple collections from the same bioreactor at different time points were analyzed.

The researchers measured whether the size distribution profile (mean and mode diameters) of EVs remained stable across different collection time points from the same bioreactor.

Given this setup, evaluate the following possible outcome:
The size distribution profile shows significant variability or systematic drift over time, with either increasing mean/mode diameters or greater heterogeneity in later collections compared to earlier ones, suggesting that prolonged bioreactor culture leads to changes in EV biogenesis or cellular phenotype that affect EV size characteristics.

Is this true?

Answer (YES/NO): NO